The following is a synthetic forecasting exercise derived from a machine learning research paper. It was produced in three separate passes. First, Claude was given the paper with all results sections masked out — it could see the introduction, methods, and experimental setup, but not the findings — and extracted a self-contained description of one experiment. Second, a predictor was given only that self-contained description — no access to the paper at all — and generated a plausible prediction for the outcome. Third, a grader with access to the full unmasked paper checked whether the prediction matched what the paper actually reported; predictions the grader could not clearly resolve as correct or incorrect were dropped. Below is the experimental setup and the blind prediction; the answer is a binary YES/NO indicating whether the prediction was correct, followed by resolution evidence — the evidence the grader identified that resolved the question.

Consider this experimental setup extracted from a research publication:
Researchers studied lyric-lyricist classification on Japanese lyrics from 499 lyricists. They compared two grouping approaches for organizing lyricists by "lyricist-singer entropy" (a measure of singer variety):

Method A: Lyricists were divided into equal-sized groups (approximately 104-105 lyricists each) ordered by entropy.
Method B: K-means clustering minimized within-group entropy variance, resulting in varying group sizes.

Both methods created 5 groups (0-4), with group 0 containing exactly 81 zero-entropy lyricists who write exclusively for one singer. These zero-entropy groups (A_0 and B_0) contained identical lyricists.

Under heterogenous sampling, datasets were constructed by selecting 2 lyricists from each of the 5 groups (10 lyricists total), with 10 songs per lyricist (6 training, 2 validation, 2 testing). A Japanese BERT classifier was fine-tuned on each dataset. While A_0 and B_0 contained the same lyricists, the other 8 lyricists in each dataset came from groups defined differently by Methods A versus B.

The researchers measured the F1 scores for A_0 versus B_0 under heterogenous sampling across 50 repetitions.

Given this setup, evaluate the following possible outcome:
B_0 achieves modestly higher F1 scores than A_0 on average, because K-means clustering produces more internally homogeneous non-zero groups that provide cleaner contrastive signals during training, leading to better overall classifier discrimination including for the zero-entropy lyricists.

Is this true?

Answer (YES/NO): NO